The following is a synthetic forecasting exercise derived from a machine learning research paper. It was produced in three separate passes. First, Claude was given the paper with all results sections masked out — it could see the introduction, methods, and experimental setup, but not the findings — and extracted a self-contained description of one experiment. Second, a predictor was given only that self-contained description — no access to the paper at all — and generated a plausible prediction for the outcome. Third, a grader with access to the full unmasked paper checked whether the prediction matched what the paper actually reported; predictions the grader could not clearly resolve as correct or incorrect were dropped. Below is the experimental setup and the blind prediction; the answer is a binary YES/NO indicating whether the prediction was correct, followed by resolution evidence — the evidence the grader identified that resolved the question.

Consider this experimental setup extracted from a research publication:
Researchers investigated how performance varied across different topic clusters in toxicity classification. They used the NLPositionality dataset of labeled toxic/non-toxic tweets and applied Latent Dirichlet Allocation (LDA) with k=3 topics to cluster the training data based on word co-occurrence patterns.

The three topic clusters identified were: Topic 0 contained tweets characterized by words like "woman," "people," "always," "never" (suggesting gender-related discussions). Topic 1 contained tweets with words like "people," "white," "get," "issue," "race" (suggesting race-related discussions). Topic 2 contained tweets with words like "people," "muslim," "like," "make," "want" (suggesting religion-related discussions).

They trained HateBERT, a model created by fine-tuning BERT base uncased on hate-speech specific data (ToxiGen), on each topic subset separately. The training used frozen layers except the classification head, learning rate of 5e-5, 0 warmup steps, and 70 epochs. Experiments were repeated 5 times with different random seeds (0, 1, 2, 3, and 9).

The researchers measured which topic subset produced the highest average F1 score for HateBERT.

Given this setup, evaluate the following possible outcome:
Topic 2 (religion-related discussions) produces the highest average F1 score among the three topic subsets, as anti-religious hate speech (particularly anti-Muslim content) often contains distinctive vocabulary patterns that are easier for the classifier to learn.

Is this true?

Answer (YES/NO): NO